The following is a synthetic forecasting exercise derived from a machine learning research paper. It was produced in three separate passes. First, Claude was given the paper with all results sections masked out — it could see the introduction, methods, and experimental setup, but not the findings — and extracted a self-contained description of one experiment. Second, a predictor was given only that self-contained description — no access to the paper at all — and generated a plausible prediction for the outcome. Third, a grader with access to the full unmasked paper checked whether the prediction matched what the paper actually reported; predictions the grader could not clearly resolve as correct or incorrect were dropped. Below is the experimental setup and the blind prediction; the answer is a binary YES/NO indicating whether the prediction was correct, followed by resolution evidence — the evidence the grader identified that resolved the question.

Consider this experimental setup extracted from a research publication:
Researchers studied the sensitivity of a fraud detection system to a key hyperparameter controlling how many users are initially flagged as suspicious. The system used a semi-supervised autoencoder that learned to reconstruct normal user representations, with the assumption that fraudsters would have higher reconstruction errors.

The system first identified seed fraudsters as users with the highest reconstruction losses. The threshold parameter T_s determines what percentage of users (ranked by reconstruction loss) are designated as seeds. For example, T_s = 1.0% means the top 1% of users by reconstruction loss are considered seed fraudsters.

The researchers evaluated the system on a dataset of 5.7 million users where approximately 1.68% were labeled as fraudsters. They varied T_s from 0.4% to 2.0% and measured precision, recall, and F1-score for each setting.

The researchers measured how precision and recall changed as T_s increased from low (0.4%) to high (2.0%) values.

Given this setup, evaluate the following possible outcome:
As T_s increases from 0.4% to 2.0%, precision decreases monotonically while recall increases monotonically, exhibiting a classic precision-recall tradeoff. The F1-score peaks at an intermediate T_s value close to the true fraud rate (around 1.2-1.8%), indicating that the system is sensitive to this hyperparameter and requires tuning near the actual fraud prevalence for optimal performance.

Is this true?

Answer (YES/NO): YES